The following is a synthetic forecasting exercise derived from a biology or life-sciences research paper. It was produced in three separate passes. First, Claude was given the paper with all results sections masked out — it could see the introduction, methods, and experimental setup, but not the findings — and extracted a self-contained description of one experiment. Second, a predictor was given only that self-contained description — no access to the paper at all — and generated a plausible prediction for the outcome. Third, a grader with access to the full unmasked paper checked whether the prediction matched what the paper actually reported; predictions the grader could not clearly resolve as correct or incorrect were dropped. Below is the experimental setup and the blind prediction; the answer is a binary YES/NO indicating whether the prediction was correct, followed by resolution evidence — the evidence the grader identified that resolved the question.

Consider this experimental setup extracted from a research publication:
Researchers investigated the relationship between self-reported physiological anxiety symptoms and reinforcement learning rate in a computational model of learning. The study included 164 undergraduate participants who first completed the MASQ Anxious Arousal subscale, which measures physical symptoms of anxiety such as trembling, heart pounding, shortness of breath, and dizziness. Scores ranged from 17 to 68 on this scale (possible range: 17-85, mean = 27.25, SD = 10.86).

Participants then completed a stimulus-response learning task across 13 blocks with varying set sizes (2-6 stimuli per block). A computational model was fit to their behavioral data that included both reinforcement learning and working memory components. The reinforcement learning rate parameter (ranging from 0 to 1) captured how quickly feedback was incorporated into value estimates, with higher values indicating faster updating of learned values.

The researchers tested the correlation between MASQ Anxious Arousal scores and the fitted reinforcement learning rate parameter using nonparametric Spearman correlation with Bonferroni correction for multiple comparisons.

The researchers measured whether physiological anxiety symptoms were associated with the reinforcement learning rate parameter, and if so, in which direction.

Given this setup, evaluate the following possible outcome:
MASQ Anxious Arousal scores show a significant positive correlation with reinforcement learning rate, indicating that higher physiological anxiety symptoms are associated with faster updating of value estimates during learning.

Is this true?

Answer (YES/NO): NO